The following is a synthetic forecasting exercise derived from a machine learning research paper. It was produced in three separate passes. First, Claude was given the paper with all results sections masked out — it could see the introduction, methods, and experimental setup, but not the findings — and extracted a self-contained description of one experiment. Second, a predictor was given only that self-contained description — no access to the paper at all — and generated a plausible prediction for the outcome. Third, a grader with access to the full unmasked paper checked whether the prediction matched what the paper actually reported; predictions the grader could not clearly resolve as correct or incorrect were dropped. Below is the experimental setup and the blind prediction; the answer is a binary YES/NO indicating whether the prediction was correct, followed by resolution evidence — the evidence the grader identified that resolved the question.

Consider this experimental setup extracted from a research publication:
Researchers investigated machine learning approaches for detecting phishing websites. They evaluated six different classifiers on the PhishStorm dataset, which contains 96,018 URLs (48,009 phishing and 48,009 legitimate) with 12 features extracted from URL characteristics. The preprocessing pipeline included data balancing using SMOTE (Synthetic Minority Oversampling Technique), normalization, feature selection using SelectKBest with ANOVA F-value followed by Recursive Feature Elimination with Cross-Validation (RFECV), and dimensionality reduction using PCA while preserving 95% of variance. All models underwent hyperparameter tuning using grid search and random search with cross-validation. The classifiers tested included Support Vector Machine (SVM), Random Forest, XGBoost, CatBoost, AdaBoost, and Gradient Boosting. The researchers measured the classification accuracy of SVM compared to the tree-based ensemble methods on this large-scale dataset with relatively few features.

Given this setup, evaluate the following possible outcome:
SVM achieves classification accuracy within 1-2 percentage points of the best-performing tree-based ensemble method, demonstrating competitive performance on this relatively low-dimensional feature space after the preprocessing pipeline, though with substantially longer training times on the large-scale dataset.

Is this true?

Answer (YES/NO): NO